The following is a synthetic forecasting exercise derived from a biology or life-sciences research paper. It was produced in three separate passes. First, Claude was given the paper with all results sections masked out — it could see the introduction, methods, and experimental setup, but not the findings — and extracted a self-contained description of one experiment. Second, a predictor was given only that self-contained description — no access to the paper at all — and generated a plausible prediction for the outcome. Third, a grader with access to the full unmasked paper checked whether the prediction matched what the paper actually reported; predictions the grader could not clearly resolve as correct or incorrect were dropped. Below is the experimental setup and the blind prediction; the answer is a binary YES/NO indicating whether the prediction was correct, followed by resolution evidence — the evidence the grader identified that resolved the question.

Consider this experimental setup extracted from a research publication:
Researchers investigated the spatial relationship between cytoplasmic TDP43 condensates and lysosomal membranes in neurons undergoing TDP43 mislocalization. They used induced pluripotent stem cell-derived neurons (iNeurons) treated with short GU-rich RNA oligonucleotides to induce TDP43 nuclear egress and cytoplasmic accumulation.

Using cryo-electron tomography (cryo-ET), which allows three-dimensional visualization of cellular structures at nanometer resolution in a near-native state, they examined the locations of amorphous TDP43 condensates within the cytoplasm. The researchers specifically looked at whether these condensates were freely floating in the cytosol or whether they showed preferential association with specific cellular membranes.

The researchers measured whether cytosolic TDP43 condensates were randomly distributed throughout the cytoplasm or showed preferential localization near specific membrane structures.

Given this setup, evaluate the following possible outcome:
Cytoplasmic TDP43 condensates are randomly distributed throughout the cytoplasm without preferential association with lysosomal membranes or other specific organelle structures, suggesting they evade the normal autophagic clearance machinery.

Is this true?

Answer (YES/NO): NO